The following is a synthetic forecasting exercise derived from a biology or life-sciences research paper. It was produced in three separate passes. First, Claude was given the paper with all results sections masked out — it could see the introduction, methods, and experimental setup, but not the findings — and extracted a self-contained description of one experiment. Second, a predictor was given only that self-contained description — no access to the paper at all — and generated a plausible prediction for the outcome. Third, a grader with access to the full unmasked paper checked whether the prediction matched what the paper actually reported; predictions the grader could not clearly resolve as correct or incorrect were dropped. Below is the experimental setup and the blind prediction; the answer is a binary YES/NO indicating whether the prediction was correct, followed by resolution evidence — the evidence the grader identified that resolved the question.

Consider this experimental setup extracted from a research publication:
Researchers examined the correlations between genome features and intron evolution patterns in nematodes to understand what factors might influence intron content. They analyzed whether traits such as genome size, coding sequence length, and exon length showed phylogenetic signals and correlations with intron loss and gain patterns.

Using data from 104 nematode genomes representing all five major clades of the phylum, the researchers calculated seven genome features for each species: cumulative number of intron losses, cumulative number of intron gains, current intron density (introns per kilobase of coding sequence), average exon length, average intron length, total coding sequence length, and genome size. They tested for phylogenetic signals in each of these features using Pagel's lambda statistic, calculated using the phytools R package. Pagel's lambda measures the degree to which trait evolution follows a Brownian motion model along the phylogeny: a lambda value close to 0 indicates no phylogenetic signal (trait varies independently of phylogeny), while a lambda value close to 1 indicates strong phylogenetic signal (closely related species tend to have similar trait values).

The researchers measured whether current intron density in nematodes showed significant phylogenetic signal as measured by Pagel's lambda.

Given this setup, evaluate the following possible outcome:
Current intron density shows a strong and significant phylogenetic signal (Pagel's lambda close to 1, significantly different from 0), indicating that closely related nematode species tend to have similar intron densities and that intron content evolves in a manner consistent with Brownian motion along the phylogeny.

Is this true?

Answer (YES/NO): YES